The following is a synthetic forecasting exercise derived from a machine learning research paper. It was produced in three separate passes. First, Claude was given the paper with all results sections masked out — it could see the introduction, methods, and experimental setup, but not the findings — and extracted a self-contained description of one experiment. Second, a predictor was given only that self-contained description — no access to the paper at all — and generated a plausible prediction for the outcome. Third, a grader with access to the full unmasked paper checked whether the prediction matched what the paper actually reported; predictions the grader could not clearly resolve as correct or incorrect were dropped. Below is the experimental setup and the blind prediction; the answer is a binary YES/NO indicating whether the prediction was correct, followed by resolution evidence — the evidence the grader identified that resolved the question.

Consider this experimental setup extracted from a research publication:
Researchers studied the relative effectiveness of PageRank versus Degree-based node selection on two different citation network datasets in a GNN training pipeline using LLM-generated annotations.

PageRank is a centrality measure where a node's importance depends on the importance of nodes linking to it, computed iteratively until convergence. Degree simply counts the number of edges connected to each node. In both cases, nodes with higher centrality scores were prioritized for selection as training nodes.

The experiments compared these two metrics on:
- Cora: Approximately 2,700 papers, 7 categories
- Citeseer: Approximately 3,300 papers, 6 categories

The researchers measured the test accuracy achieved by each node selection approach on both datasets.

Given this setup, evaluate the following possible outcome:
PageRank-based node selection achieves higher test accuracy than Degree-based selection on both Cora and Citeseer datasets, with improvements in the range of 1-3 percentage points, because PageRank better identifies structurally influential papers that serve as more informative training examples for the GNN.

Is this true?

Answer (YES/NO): NO